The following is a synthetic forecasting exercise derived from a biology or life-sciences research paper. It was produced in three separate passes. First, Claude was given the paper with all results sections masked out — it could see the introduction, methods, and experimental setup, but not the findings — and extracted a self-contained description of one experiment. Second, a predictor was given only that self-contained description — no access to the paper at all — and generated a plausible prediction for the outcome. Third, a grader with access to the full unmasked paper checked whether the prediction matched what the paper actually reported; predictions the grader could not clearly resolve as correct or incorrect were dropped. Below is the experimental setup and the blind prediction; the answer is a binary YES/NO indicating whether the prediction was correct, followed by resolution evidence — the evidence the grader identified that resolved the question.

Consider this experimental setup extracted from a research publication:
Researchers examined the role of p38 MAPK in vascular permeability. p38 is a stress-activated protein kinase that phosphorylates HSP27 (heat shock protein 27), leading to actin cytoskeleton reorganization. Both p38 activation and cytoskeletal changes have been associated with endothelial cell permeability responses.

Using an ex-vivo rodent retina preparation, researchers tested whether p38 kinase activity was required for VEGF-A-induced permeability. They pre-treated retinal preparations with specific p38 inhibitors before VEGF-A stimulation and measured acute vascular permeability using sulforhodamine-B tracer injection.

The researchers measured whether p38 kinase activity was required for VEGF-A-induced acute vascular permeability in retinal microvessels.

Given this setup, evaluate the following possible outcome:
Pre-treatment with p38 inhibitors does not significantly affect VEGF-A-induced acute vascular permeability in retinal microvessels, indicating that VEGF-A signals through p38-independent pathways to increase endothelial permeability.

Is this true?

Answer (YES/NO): NO